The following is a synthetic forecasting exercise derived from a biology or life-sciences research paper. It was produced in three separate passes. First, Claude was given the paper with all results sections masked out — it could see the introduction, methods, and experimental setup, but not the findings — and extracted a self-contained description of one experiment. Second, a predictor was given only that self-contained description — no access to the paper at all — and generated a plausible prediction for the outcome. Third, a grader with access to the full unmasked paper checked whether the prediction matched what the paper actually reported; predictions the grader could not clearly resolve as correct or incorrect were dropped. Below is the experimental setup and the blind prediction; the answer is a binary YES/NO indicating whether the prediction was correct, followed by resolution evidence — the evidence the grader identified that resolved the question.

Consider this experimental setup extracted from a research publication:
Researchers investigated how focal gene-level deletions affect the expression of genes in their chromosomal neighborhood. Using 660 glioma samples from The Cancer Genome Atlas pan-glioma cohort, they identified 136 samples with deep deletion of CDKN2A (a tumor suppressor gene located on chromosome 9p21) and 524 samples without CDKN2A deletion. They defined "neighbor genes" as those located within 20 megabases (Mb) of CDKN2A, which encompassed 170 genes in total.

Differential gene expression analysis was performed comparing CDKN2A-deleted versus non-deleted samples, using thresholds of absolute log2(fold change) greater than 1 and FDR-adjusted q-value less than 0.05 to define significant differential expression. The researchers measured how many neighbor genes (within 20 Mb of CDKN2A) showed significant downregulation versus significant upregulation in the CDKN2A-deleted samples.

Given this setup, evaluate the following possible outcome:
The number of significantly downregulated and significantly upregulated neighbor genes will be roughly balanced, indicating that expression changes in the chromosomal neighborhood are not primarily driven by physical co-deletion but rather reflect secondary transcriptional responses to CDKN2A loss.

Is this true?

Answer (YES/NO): NO